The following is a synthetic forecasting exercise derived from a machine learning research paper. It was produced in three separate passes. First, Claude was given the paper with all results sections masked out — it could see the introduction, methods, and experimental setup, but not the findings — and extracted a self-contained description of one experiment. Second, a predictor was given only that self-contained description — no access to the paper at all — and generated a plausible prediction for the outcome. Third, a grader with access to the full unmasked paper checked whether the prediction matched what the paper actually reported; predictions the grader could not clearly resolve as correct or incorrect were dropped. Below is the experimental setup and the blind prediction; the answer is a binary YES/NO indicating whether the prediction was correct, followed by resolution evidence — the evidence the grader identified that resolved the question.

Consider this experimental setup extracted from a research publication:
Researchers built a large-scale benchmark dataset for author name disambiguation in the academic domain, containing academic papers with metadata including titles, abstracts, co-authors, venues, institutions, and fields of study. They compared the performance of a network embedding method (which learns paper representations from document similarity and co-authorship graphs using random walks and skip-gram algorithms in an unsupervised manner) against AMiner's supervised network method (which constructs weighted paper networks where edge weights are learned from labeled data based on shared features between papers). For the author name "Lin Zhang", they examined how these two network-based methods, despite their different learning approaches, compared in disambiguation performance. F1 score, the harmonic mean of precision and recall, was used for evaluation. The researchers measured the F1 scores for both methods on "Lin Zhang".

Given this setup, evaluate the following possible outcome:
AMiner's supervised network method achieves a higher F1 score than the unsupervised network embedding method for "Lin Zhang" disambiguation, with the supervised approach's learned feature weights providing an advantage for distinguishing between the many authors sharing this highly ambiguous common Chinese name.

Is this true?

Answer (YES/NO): NO